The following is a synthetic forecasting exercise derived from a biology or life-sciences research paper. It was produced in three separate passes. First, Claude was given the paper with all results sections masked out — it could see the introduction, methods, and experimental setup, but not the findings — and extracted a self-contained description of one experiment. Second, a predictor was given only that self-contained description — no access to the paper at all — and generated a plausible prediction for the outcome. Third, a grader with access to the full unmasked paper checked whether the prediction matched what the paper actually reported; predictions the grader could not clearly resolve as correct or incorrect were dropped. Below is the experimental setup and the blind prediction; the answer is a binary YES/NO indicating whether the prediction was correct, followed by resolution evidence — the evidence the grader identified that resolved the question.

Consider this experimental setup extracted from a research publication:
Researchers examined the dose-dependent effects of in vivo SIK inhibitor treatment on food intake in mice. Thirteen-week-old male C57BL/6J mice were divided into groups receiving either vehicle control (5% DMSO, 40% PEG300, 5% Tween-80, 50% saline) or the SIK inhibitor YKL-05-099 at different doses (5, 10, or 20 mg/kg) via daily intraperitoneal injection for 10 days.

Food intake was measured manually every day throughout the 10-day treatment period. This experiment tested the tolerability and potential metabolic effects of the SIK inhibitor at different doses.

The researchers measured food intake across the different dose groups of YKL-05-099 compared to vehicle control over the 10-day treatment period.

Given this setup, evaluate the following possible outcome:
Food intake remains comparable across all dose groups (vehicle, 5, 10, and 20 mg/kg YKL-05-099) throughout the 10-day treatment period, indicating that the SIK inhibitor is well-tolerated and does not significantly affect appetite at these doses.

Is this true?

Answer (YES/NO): NO